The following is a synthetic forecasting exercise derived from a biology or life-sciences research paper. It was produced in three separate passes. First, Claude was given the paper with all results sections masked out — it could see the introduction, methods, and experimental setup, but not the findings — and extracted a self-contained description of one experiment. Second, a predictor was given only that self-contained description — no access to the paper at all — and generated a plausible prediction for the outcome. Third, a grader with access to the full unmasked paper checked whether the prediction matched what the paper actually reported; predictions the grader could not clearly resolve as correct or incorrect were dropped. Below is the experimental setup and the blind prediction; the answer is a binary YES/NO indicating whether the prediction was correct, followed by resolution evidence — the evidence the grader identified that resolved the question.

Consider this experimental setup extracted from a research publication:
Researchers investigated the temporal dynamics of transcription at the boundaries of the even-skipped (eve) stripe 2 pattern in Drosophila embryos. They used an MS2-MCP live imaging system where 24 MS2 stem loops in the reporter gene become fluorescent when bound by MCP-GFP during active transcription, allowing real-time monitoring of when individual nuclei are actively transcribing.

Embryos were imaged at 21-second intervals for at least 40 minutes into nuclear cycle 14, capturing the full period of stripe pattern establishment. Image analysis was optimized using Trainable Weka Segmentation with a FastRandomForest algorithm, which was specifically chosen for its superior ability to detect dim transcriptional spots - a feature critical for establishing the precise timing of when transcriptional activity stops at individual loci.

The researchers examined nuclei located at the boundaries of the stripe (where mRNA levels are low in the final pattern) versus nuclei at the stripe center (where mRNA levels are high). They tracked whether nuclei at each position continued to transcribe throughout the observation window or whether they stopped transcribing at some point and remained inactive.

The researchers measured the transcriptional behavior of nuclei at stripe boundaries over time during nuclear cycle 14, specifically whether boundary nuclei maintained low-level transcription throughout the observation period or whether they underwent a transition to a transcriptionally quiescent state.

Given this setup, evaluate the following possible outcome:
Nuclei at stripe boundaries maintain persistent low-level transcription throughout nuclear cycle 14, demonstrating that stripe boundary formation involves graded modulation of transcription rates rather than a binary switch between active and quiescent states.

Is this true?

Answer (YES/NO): NO